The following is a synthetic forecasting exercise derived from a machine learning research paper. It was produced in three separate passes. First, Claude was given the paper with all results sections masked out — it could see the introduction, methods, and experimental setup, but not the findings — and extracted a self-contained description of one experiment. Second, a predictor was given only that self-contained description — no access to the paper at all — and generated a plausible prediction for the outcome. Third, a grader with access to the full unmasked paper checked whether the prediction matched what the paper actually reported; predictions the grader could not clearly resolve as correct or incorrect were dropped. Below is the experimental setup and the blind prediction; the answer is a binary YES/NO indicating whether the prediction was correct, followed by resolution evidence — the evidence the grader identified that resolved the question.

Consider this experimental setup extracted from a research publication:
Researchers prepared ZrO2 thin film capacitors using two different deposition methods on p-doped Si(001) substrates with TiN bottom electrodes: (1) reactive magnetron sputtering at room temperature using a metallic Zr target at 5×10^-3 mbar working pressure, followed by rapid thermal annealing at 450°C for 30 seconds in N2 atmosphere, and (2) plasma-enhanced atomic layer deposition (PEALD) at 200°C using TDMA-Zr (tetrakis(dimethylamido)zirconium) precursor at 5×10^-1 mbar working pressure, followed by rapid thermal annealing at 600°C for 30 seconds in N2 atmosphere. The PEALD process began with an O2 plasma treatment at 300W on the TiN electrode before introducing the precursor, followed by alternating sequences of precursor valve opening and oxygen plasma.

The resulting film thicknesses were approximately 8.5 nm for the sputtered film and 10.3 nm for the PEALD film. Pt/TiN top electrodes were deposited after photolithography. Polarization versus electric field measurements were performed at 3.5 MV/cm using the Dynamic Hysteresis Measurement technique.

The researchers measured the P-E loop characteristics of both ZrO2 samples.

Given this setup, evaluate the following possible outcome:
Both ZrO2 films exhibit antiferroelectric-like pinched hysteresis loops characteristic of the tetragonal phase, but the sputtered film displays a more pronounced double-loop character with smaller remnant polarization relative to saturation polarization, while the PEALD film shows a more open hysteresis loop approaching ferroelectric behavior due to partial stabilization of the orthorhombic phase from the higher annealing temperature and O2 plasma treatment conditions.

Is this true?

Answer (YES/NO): NO